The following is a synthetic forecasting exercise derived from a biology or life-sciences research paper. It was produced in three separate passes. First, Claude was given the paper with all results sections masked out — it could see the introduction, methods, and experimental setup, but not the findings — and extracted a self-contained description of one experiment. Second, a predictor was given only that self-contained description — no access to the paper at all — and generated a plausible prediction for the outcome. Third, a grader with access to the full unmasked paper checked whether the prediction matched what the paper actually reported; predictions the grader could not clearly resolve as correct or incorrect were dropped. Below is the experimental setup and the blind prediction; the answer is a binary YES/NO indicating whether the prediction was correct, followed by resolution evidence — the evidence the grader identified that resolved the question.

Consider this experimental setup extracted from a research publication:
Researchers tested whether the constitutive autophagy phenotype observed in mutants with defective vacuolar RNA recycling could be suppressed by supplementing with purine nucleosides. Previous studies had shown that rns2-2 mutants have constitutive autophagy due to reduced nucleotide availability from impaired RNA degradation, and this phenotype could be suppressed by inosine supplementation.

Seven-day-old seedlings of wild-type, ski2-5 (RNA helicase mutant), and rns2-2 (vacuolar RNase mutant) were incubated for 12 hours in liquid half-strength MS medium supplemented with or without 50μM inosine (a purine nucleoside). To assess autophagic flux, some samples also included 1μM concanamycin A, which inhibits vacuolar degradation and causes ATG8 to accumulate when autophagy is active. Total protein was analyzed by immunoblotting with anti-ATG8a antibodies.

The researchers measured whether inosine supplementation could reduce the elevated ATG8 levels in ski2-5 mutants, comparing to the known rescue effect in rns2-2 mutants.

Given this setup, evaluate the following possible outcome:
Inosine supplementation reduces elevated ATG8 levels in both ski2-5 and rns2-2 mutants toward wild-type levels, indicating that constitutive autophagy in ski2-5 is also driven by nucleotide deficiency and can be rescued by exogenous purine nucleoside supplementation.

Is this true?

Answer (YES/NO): YES